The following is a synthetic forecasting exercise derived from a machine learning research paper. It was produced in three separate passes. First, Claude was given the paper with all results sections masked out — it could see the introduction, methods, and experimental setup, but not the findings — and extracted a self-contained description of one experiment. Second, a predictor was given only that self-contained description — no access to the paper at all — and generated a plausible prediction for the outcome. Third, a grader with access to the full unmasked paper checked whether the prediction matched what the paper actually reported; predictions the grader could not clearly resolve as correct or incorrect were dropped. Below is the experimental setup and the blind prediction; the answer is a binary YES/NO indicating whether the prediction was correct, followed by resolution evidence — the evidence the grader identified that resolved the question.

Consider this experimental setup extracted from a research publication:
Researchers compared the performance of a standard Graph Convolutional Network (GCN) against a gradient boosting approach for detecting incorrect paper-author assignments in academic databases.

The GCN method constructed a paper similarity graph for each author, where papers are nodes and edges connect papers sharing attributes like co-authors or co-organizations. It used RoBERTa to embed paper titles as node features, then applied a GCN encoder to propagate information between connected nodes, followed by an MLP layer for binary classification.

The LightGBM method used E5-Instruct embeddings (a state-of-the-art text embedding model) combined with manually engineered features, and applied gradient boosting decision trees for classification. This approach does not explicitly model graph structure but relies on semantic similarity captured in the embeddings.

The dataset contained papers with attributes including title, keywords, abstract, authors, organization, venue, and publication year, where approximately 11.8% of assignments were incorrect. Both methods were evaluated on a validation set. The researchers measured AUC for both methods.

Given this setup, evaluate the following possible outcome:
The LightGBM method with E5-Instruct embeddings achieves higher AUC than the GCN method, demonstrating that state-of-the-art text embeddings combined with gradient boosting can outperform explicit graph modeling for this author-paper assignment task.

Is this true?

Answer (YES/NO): YES